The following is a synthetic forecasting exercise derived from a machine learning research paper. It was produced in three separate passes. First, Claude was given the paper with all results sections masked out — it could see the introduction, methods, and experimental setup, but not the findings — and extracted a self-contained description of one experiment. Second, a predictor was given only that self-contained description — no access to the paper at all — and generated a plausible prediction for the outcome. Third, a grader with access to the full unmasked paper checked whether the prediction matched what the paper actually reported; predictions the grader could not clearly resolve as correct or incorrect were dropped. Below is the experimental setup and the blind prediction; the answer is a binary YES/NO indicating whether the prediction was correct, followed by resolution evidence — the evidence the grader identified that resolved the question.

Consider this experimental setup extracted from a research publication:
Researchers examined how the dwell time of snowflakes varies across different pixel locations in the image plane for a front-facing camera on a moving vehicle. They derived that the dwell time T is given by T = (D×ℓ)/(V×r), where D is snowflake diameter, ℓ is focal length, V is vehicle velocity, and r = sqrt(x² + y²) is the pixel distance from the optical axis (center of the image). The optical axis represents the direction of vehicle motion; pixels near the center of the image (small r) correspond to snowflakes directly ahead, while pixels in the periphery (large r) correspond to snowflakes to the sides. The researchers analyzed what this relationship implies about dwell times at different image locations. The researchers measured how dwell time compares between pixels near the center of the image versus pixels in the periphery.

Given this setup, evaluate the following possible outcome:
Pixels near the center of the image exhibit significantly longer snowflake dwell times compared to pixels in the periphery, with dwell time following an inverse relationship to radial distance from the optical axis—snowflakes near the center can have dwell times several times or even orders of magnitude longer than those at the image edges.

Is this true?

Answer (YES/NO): YES